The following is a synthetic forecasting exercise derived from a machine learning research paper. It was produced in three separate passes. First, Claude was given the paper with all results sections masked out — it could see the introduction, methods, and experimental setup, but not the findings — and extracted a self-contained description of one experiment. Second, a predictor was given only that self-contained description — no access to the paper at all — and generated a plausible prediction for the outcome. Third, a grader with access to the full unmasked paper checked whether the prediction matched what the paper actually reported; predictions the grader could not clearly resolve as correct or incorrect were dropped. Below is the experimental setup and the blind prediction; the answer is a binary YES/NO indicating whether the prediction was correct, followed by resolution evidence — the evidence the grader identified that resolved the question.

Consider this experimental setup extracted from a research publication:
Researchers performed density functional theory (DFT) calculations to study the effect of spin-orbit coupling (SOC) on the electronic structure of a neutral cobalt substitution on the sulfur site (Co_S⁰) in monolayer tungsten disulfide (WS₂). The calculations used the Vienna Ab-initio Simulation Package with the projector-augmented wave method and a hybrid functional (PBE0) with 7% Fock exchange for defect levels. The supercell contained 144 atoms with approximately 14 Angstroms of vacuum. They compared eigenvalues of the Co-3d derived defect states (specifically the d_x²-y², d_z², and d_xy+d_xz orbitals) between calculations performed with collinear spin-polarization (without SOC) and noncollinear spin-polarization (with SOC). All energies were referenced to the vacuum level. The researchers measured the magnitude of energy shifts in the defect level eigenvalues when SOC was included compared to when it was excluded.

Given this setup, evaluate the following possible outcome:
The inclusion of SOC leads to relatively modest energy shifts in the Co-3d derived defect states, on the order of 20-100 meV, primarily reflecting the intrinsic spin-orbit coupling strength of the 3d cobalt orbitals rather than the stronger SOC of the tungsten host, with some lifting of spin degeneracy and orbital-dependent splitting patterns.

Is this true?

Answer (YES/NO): NO